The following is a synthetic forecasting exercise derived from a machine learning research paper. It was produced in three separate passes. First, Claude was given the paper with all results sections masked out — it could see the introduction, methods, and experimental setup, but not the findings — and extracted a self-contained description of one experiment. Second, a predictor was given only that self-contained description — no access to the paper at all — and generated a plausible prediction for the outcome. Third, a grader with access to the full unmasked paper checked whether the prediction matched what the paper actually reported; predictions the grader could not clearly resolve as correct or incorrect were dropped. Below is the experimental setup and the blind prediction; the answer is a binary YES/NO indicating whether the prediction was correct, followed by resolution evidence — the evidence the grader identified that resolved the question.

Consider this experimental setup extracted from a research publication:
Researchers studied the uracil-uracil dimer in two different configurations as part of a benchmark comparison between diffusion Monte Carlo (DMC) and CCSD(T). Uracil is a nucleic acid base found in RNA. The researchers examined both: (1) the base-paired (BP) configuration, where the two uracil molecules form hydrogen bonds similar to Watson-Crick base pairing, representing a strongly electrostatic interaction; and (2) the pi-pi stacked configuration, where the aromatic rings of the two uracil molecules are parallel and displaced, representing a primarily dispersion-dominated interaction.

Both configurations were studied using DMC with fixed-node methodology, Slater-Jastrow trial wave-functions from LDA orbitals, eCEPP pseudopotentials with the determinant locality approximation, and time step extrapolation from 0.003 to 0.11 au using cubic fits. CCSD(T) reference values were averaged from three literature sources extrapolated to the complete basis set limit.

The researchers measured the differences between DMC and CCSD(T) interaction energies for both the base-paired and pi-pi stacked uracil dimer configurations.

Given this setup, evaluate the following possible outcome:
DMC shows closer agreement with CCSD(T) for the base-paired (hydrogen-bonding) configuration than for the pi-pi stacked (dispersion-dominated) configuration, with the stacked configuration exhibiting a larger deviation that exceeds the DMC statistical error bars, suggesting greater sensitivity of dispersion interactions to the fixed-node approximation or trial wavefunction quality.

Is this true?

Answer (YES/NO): YES